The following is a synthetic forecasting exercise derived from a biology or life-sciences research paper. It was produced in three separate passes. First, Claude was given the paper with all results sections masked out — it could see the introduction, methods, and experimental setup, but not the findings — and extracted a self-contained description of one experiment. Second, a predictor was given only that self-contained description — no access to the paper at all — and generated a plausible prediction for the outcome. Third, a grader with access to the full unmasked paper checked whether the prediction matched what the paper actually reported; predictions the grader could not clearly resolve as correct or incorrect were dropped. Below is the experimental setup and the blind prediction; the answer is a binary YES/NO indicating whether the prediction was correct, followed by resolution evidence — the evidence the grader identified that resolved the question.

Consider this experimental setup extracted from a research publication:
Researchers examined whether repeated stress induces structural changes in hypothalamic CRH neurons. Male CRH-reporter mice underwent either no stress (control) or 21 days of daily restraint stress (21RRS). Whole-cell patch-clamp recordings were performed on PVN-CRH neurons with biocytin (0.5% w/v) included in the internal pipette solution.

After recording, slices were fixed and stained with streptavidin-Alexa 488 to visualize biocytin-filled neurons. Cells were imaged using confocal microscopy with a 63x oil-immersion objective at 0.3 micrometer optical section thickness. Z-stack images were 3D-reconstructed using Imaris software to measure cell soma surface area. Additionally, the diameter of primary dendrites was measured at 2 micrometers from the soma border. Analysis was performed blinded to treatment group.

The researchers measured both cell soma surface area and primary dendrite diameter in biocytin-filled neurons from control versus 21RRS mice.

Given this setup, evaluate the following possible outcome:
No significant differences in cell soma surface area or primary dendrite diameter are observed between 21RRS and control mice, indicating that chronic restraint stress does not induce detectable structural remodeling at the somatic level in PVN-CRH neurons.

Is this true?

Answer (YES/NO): NO